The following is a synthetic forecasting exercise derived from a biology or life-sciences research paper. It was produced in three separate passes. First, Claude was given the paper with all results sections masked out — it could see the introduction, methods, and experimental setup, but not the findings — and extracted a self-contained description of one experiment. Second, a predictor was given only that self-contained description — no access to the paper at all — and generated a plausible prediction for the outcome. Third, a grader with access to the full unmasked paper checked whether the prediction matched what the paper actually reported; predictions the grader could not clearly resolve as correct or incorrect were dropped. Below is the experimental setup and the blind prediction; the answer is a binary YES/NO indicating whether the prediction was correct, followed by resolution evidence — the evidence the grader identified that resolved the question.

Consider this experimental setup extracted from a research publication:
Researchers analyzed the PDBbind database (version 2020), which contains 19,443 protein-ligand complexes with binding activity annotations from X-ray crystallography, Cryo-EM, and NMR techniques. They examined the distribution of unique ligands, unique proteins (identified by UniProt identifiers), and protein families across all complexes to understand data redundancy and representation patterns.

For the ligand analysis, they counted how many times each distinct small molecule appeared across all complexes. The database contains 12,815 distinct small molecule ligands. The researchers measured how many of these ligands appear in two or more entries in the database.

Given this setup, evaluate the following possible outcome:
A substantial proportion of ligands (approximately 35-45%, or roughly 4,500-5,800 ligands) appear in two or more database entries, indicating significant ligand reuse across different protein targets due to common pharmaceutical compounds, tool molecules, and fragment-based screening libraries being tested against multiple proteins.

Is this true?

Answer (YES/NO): NO